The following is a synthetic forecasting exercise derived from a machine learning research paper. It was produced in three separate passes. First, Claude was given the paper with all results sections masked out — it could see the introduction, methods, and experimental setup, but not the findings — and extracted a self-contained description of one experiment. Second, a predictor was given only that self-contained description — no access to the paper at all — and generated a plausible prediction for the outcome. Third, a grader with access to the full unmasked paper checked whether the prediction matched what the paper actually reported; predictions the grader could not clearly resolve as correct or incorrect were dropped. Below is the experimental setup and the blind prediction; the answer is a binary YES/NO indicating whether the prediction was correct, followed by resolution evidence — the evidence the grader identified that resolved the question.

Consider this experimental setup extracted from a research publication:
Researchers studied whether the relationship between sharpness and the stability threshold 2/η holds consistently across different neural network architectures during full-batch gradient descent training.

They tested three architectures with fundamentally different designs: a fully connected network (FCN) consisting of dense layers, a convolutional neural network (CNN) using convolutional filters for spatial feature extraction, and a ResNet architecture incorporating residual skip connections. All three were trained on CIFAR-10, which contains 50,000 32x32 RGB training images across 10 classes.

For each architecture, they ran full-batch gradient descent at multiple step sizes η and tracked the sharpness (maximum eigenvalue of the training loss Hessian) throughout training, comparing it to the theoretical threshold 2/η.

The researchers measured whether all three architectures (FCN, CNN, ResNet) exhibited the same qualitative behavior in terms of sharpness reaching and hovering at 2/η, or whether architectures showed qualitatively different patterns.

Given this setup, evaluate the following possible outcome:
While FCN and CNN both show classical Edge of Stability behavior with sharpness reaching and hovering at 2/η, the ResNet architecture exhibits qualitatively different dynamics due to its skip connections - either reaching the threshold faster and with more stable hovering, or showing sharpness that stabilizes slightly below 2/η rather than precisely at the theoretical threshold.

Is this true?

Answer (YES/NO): NO